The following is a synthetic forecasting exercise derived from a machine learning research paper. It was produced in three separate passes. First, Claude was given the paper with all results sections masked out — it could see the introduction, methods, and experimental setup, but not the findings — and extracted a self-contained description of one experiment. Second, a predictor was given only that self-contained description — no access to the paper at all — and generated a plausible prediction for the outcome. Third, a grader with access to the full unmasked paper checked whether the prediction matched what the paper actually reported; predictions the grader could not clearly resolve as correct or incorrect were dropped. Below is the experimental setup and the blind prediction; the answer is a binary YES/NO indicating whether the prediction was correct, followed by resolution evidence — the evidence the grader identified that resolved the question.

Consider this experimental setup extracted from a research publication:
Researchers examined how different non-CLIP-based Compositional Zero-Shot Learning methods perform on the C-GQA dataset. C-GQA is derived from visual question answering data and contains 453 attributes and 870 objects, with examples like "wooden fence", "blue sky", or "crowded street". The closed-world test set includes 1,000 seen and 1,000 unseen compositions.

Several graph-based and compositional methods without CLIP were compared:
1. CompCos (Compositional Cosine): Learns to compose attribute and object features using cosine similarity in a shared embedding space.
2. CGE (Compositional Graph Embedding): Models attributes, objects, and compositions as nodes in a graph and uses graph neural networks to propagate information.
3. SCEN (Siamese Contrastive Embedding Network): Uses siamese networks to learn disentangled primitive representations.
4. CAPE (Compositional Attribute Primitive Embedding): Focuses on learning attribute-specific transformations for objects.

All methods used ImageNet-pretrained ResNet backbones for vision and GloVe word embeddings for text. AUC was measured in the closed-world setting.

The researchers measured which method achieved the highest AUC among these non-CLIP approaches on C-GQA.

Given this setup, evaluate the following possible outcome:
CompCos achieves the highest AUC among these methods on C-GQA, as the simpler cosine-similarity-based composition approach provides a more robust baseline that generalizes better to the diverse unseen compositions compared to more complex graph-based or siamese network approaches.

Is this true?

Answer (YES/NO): NO